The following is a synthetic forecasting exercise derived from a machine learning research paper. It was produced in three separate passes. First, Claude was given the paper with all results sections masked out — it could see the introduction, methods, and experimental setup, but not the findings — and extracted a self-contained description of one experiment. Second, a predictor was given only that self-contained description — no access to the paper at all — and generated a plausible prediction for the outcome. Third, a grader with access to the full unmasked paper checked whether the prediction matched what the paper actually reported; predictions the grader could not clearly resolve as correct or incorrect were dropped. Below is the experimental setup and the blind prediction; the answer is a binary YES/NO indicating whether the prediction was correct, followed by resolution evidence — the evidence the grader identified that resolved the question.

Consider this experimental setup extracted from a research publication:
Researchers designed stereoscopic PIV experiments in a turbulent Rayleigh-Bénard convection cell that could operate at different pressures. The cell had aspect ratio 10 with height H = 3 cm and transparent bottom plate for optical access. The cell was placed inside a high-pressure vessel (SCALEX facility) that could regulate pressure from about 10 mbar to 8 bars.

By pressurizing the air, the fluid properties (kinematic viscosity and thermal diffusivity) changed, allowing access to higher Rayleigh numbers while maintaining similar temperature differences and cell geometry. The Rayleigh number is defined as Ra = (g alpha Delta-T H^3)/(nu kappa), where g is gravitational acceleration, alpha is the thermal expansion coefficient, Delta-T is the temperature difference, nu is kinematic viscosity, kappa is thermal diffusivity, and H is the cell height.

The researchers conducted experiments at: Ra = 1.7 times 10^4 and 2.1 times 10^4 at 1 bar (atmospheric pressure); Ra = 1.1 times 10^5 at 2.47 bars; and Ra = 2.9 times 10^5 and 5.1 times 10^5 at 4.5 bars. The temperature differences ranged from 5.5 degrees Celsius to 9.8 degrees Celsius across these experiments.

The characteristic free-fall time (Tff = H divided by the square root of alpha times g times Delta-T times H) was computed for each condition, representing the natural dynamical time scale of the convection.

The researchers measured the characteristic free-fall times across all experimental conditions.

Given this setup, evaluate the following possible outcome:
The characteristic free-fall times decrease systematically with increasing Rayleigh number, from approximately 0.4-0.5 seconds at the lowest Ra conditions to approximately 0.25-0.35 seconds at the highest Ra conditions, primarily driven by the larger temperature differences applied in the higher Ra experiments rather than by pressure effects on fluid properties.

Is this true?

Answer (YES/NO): NO